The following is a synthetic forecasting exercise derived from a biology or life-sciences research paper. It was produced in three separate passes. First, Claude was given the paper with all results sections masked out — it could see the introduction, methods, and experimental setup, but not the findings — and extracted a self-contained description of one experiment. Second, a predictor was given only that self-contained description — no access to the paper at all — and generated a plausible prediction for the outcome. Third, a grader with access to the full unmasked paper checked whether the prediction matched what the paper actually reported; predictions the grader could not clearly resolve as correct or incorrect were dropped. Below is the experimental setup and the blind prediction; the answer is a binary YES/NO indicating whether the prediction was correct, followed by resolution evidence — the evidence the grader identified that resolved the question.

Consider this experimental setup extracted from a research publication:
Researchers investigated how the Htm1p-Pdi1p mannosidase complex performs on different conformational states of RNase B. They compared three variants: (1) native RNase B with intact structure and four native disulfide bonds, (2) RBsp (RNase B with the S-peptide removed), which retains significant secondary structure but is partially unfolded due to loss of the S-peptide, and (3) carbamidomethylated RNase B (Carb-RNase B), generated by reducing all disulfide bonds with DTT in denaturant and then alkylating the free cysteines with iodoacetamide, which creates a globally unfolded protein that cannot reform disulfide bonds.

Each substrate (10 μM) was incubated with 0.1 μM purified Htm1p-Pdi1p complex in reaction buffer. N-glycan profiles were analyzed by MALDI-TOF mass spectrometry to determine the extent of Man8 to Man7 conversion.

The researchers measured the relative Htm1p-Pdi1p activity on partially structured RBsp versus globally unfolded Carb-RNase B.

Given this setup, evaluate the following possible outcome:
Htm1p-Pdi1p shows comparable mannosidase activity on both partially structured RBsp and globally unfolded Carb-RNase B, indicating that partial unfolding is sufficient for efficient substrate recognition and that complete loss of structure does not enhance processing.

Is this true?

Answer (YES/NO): NO